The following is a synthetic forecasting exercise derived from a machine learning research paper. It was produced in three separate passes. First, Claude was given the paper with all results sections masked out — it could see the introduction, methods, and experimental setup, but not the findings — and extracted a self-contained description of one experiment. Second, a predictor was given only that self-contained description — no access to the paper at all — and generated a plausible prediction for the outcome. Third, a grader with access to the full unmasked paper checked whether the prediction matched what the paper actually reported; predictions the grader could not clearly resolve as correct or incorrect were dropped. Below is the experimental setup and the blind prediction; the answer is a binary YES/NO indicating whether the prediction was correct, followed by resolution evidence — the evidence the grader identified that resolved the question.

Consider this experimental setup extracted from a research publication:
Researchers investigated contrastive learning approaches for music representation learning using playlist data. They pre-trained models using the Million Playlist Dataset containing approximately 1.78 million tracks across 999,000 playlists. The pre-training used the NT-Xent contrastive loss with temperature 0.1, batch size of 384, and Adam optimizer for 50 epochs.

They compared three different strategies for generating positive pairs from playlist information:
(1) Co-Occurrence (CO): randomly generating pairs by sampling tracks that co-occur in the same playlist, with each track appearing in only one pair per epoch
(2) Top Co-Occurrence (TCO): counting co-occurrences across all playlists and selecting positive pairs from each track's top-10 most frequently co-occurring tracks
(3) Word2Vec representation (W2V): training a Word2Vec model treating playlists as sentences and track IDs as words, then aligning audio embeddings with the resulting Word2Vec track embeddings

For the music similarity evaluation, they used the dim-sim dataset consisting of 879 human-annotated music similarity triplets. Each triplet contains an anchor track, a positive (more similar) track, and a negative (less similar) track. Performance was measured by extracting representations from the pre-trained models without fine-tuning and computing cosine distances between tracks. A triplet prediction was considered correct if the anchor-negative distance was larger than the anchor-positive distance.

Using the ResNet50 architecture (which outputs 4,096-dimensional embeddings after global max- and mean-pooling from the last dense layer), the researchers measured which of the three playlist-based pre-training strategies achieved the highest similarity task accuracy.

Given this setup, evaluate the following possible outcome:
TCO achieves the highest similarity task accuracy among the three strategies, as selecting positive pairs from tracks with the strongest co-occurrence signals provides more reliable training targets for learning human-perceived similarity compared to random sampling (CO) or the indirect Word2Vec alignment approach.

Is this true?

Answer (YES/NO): NO